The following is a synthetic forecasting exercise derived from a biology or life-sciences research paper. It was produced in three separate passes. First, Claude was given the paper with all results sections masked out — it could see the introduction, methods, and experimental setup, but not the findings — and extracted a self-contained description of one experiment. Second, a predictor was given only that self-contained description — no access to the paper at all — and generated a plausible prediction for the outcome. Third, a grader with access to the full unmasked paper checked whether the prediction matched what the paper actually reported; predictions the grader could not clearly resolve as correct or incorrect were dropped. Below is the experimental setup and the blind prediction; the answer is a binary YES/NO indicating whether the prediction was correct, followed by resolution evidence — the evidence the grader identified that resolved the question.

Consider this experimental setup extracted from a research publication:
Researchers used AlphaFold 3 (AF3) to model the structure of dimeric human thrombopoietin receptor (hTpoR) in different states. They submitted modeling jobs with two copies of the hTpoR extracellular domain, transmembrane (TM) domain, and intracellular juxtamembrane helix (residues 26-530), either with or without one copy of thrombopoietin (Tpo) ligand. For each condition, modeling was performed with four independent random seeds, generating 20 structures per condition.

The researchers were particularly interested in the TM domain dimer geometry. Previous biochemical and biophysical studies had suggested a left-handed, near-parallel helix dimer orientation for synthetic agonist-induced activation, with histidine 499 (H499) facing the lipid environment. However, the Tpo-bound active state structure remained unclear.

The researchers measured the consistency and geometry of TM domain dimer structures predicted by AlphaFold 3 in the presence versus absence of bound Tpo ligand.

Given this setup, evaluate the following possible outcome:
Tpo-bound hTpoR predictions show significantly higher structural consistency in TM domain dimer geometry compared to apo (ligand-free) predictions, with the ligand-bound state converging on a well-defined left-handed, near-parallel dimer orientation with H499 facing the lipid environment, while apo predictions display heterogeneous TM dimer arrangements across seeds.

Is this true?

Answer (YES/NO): NO